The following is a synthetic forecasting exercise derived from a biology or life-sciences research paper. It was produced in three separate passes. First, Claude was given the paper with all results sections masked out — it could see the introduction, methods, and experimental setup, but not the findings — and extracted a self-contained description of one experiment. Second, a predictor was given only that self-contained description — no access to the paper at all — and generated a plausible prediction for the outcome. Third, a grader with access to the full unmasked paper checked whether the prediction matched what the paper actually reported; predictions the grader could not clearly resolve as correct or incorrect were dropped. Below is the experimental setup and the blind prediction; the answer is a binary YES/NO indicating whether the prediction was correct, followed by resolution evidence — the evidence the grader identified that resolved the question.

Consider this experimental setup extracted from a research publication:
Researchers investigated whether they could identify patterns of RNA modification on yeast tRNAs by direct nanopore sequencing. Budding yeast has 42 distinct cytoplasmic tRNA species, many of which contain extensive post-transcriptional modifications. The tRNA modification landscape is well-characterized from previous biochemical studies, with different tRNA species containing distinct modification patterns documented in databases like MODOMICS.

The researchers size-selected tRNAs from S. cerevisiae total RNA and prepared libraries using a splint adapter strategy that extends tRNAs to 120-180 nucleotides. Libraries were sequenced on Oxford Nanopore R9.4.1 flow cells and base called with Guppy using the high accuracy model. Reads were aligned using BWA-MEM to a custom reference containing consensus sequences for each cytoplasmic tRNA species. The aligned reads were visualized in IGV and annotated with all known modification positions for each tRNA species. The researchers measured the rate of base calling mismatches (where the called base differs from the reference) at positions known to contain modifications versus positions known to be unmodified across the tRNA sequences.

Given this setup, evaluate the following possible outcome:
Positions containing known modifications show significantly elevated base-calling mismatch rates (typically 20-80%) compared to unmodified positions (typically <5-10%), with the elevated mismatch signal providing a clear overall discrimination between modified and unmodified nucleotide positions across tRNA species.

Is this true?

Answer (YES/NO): NO